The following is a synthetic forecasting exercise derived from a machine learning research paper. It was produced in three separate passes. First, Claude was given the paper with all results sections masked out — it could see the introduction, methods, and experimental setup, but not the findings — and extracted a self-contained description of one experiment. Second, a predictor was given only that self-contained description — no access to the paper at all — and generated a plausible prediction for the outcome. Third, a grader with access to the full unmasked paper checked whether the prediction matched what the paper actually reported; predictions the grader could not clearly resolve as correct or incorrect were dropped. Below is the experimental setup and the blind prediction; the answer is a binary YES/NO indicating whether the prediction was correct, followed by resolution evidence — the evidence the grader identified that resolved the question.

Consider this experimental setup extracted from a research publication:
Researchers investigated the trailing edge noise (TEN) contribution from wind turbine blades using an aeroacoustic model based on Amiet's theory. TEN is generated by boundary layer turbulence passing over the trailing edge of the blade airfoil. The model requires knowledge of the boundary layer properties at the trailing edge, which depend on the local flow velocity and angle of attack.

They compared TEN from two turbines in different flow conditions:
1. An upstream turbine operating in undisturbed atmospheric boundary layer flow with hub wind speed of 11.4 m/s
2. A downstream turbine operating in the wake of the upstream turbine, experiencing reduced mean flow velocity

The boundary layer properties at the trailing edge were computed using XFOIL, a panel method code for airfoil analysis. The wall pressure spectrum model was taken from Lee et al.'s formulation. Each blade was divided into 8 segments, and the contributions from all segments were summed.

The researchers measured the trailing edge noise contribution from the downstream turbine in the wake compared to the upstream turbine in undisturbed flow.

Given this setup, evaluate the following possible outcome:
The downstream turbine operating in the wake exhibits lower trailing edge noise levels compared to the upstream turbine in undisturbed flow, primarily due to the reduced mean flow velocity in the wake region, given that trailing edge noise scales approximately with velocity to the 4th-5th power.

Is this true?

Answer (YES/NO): YES